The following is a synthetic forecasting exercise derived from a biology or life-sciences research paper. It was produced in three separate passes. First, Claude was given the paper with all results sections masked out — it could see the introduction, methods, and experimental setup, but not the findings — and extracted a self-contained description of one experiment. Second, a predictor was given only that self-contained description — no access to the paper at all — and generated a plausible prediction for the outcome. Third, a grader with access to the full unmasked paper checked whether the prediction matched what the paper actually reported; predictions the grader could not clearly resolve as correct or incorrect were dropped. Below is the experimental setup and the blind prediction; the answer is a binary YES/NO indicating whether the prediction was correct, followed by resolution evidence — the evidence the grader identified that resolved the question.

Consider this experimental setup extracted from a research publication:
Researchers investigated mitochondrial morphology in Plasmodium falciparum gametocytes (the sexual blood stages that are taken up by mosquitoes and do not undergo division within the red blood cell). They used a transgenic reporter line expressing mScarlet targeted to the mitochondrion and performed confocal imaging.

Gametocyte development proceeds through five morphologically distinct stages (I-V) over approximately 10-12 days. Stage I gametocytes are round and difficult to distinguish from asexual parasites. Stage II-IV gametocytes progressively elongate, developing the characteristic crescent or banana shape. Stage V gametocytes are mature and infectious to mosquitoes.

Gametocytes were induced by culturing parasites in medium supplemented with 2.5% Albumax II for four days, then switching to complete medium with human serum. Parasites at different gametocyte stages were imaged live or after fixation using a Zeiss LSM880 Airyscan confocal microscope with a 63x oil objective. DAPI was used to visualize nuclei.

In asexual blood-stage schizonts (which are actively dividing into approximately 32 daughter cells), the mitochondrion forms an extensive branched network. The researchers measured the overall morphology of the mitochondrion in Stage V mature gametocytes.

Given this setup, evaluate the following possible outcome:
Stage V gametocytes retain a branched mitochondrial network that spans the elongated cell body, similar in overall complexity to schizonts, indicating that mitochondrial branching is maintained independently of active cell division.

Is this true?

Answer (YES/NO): NO